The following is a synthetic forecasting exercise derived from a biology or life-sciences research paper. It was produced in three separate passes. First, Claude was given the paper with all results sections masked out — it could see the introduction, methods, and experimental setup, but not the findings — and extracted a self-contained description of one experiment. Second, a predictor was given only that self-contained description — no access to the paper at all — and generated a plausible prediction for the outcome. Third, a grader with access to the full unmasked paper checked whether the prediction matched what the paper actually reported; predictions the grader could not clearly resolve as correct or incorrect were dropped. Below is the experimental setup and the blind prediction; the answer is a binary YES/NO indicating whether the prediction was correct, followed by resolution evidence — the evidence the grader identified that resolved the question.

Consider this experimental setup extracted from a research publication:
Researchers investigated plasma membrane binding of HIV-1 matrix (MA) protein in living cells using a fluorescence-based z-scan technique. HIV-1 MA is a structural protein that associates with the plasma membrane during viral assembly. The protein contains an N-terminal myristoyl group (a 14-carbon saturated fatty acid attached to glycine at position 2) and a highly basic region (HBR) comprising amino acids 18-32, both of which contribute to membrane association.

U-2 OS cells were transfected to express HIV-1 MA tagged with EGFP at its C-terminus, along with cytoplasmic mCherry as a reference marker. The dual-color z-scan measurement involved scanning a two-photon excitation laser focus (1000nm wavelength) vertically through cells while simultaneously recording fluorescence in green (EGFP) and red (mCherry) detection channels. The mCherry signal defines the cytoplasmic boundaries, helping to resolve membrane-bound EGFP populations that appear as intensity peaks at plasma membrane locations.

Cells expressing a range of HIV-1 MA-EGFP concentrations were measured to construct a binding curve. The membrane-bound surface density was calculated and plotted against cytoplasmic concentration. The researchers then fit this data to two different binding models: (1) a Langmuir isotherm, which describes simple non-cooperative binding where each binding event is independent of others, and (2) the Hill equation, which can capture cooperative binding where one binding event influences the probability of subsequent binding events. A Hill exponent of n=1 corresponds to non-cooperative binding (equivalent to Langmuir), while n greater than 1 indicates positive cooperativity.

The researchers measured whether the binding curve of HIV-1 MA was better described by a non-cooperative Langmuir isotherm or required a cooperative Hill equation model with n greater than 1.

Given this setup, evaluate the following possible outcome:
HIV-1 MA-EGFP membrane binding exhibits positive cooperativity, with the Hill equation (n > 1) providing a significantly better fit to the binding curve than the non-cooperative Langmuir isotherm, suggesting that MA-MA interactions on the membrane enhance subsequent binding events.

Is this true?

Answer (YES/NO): YES